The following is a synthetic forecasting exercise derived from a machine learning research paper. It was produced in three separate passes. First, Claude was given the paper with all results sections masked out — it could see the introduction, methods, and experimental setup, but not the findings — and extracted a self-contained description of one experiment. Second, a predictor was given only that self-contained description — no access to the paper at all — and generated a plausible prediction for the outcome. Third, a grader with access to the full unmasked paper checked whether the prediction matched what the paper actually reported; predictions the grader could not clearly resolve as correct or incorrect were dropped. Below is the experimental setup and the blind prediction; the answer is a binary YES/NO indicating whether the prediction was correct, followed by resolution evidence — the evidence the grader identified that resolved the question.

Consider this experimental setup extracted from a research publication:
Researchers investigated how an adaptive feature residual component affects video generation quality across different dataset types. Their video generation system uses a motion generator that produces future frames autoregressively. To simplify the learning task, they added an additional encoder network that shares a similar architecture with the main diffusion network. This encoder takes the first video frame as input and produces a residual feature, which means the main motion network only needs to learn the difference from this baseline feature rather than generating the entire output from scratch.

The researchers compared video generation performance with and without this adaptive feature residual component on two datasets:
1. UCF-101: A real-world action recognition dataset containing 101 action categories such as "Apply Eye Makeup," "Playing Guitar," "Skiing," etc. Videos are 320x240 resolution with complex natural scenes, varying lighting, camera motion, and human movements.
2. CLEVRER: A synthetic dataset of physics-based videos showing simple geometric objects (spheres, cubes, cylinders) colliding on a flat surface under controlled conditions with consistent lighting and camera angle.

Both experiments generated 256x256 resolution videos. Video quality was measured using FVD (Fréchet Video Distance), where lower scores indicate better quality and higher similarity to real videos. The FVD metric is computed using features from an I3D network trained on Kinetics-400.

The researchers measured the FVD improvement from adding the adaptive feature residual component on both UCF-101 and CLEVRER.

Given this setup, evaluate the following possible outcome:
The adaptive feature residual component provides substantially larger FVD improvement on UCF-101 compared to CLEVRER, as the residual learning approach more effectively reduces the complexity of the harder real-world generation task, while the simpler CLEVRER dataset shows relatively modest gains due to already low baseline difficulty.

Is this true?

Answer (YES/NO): YES